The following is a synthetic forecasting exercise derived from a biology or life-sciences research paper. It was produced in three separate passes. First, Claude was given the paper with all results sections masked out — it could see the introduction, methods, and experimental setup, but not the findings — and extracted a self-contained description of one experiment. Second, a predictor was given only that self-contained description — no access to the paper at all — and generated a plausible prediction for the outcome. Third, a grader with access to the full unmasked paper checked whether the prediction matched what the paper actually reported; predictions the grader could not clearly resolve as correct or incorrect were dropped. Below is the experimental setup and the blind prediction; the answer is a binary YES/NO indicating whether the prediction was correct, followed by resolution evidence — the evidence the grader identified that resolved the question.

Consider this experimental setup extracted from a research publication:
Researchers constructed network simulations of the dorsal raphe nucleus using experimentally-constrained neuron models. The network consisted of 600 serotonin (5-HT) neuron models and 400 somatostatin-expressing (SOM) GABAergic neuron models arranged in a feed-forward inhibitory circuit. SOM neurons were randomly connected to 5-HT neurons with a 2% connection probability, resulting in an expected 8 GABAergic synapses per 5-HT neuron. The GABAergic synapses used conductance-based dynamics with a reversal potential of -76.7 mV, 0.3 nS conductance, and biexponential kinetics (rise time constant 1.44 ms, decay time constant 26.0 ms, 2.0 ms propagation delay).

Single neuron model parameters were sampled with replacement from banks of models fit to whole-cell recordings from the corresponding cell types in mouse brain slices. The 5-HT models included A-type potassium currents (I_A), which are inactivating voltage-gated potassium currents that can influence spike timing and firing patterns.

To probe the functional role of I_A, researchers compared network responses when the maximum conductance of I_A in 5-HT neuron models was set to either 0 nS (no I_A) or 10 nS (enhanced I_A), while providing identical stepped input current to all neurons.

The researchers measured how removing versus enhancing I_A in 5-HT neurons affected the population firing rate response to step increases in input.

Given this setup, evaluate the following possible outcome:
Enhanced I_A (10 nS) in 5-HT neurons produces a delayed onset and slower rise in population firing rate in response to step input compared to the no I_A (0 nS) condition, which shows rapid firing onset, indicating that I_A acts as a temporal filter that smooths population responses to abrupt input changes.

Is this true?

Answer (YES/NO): YES